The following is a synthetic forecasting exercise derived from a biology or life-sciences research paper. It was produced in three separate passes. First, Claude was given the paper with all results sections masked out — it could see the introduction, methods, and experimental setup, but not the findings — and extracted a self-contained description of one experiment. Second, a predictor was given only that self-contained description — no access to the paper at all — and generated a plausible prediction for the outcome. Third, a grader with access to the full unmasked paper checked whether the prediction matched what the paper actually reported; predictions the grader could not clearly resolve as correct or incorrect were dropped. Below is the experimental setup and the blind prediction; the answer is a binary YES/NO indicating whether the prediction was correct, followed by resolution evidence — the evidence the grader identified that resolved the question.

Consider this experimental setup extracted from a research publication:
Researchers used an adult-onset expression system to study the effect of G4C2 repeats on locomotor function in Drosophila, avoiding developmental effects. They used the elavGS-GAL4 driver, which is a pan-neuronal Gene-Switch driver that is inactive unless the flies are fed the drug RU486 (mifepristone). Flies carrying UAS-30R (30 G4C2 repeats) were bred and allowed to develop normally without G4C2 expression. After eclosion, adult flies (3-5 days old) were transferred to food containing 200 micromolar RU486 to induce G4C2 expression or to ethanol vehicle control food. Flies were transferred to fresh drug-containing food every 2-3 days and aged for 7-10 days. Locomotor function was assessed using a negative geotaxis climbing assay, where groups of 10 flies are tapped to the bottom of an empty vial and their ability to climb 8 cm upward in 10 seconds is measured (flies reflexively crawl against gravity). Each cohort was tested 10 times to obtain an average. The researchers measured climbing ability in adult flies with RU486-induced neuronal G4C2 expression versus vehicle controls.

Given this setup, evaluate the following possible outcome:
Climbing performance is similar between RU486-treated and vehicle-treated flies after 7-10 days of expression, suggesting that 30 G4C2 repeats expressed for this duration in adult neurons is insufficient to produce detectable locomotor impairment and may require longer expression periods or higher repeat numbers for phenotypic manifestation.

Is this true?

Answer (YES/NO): NO